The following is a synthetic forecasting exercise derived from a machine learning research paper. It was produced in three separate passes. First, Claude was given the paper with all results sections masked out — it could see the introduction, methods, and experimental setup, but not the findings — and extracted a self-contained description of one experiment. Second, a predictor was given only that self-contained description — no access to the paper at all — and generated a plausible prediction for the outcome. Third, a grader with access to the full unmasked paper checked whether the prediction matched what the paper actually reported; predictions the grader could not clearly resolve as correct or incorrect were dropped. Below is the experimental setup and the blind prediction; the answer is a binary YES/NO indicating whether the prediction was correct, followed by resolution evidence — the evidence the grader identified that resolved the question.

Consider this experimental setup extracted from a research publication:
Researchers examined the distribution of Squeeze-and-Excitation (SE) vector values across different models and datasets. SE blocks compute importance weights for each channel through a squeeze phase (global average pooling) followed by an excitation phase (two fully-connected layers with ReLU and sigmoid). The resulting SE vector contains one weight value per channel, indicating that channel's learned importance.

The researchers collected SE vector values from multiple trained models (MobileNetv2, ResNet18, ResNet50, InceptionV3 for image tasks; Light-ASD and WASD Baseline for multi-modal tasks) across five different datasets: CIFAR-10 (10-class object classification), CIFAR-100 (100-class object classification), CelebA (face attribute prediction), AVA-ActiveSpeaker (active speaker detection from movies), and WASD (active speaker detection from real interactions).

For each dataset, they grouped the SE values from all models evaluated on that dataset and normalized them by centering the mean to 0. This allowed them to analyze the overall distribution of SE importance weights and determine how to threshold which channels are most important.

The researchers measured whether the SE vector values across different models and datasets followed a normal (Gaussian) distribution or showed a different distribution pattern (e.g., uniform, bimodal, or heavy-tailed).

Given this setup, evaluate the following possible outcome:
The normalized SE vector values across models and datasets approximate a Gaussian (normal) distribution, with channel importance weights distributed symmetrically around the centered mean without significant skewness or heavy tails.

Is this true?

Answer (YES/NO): YES